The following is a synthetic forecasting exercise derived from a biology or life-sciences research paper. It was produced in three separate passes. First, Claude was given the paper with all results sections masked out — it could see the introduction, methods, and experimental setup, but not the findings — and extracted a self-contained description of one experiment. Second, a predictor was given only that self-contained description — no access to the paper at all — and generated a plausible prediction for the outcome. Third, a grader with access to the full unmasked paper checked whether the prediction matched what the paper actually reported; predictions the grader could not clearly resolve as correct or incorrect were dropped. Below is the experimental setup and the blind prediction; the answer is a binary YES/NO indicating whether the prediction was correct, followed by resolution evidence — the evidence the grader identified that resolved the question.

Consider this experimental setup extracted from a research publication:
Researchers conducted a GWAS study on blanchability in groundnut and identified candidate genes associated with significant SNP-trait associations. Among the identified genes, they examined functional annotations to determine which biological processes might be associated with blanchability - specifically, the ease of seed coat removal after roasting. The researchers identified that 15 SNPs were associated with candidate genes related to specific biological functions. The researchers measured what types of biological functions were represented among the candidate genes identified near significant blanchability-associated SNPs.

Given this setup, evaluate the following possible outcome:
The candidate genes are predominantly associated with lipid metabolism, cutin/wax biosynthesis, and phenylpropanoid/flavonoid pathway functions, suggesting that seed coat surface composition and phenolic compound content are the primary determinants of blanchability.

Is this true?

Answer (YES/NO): NO